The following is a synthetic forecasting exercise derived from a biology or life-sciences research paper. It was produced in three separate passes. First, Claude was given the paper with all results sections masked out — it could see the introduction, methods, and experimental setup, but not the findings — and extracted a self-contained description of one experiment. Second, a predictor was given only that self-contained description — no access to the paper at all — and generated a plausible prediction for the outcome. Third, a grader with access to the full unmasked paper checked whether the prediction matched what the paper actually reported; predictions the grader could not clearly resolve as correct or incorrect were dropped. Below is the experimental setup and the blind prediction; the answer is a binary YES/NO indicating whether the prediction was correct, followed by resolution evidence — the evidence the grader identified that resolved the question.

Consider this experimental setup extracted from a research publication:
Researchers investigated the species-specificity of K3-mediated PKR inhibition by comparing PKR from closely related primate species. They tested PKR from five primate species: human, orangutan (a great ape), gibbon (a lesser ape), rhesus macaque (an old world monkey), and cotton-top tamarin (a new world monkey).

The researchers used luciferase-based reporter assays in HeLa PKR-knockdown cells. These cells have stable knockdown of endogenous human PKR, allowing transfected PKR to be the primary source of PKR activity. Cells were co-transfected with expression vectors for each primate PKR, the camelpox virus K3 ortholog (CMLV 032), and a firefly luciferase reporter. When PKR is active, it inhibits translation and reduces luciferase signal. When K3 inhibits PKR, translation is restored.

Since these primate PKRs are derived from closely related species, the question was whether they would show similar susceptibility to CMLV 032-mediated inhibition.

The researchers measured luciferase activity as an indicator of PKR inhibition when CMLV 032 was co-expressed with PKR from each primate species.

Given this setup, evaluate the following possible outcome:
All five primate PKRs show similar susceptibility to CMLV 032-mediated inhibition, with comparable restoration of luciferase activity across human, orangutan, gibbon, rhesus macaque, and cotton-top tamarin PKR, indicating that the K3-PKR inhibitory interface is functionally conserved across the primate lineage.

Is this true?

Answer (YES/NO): NO